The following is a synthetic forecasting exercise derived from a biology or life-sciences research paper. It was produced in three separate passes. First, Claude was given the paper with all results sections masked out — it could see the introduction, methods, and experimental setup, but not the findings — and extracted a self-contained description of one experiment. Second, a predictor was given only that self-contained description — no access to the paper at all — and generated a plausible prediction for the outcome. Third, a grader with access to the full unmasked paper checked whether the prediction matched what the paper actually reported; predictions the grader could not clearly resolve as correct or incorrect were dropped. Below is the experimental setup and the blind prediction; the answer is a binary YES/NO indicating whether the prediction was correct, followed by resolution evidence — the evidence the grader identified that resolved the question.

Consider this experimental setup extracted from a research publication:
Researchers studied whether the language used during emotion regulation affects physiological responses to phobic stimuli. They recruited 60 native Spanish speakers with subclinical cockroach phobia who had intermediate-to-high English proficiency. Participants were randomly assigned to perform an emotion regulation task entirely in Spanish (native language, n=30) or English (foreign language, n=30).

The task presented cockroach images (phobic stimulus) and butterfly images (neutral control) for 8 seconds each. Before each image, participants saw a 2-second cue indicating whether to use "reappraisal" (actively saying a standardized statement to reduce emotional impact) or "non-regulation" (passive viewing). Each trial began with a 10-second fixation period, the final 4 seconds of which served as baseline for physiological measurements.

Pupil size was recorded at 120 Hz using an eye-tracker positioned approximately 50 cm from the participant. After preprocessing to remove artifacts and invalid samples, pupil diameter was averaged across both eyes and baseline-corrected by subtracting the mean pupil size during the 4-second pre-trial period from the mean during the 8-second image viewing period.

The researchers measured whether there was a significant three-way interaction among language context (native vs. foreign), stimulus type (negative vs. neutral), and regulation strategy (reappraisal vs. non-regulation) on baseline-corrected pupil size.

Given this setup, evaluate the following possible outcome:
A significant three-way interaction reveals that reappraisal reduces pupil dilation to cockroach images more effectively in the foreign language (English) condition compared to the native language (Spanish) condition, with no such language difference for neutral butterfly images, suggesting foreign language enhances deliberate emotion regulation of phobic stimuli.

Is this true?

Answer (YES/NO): NO